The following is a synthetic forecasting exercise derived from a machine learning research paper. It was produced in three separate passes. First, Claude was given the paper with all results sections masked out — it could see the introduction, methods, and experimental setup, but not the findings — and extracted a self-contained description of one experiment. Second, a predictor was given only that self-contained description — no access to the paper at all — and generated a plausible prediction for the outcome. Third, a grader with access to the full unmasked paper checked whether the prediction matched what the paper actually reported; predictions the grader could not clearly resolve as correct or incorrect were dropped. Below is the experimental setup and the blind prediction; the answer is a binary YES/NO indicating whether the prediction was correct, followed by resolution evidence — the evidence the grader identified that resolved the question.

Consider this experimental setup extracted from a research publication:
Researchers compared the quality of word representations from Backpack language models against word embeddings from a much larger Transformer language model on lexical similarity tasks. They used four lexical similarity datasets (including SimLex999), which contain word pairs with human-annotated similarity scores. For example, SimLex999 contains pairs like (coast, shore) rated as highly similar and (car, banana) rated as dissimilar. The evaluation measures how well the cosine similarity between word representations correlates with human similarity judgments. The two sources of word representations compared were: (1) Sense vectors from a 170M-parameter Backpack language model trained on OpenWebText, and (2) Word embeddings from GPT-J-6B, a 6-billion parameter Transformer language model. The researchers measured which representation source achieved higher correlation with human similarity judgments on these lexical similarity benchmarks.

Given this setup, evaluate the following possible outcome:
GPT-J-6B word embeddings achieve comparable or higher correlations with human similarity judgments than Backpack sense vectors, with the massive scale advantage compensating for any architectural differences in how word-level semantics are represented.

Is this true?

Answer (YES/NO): NO